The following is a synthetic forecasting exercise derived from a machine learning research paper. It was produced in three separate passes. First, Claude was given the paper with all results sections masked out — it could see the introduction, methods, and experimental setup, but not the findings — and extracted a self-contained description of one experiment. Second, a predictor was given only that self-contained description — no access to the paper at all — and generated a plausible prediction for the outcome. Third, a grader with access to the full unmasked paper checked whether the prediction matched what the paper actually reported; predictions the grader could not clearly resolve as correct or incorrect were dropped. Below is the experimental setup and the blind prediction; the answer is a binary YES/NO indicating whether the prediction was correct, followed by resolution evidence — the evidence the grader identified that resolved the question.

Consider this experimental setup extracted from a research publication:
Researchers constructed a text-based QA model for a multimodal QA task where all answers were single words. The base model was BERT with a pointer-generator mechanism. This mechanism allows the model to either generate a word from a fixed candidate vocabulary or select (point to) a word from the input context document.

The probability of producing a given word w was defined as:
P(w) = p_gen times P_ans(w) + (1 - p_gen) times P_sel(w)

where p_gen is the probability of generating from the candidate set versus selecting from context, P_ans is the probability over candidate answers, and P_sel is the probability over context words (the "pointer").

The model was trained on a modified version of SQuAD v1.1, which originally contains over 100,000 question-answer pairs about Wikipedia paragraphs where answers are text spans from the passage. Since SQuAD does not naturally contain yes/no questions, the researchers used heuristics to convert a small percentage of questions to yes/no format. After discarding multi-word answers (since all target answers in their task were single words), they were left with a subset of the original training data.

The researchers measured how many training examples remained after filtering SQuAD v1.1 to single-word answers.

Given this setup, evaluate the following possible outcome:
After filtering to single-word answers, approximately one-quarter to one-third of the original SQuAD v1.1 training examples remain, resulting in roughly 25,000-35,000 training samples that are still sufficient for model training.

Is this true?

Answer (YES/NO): YES